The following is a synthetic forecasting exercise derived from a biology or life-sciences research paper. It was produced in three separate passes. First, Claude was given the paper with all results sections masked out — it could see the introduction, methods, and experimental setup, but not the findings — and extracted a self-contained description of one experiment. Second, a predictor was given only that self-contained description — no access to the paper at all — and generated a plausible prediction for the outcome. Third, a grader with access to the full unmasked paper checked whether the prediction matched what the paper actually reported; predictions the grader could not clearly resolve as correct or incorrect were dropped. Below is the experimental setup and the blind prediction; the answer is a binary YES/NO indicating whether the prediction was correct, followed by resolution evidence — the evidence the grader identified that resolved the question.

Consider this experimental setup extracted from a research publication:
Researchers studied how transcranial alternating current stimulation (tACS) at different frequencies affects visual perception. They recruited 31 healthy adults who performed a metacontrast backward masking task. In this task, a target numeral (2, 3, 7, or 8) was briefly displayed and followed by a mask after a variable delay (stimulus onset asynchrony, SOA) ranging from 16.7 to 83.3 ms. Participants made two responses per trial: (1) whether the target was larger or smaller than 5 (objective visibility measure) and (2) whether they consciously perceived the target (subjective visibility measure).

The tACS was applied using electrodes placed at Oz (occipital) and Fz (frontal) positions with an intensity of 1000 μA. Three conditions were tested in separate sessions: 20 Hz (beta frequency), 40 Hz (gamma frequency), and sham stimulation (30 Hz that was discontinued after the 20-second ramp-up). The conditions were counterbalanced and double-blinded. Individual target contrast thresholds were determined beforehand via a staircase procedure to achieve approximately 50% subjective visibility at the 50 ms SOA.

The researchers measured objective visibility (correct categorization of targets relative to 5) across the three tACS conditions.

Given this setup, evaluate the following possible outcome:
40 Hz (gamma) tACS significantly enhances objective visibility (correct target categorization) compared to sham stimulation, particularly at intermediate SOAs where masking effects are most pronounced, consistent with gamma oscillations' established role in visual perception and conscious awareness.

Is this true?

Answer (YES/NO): NO